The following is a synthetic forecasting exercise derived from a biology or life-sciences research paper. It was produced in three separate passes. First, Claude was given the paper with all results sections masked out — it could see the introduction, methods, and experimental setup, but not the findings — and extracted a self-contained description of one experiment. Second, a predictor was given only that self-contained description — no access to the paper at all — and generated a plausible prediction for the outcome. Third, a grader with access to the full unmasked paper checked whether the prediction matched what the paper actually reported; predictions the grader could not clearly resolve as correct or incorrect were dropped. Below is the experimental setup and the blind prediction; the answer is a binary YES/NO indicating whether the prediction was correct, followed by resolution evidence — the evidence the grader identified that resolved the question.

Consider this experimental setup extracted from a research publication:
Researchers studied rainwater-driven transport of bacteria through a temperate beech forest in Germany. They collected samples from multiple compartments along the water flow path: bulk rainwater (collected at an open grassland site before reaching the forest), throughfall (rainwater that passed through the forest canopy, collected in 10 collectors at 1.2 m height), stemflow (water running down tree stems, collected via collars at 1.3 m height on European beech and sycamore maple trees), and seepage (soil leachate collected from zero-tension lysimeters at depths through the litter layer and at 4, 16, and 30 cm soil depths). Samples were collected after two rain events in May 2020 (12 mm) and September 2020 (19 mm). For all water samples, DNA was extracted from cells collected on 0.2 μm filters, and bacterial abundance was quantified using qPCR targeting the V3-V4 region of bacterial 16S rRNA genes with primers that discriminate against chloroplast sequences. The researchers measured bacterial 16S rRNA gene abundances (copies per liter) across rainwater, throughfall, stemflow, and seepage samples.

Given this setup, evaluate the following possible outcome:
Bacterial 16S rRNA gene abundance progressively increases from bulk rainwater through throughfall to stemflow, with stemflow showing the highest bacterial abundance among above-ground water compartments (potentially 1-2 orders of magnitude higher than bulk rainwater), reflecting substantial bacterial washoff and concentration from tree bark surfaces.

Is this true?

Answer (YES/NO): NO